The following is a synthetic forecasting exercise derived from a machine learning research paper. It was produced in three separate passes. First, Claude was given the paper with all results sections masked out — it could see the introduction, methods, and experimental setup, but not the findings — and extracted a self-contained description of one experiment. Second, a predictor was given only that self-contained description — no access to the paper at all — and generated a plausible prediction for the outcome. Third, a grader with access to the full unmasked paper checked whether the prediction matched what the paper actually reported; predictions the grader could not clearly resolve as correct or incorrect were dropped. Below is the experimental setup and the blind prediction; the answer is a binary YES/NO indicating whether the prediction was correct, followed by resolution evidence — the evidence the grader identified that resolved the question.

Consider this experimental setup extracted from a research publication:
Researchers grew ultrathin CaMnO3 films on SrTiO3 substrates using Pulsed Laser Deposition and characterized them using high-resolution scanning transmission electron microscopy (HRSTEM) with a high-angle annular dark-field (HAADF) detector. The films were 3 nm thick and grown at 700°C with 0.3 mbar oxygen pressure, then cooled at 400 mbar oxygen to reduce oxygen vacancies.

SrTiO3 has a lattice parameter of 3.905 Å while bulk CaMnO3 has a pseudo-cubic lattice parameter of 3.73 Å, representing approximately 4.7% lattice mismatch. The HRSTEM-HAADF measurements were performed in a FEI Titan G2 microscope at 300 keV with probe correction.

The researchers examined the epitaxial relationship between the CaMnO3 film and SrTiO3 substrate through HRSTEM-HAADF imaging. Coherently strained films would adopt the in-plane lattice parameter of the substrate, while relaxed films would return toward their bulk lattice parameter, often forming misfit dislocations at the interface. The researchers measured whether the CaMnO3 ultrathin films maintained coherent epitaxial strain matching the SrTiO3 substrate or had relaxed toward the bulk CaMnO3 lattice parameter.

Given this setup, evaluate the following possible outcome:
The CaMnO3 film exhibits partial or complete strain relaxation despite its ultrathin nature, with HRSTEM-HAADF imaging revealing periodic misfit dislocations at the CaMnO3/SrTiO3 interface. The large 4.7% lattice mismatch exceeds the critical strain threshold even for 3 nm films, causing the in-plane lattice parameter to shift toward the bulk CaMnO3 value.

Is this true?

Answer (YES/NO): NO